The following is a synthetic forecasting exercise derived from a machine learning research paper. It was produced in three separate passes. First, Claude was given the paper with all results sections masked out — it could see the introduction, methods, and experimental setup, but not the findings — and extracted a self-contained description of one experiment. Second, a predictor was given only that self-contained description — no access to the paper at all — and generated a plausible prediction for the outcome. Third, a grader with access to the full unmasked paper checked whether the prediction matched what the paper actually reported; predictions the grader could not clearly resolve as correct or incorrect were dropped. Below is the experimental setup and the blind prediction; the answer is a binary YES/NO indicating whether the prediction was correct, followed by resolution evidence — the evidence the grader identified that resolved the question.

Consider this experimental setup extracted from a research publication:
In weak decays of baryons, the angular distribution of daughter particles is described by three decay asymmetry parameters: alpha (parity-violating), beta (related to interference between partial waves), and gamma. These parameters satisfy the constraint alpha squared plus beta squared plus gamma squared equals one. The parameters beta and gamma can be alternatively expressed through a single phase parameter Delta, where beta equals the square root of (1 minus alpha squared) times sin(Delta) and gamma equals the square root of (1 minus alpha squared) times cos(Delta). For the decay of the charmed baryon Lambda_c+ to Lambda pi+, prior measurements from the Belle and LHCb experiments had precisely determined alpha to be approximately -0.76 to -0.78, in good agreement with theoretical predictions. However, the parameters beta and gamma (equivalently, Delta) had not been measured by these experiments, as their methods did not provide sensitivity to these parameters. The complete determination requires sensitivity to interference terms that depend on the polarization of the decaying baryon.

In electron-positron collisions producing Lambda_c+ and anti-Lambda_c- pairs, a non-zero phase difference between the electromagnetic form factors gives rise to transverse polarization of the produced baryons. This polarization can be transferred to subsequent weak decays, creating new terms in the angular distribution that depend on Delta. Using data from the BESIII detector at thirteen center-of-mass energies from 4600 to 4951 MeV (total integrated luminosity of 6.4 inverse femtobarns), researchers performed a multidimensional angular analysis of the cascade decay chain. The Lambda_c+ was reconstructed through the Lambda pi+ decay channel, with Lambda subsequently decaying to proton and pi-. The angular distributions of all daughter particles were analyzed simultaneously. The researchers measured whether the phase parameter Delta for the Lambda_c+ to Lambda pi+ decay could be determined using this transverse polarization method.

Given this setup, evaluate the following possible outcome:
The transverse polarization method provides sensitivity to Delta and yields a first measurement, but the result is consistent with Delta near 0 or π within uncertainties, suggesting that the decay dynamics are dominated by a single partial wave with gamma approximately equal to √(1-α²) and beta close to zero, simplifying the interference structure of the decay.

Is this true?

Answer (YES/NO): NO